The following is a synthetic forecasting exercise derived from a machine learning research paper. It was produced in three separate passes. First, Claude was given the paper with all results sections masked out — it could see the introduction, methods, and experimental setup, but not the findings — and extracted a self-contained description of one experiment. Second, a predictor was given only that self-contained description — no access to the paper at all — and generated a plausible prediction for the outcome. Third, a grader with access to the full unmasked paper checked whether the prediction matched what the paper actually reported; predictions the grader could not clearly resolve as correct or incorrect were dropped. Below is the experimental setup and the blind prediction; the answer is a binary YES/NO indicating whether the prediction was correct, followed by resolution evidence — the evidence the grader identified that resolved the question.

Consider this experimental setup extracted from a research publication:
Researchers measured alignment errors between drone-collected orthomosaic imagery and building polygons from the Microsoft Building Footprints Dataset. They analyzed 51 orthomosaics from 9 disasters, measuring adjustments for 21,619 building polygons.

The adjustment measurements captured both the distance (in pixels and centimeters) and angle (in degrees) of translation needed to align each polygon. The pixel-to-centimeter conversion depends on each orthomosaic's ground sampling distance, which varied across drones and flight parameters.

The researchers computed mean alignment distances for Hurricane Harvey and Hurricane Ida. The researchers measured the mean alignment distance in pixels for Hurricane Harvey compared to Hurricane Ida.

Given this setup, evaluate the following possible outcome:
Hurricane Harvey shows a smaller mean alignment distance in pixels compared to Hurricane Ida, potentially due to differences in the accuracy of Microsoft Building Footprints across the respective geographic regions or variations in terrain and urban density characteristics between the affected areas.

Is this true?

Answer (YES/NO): NO